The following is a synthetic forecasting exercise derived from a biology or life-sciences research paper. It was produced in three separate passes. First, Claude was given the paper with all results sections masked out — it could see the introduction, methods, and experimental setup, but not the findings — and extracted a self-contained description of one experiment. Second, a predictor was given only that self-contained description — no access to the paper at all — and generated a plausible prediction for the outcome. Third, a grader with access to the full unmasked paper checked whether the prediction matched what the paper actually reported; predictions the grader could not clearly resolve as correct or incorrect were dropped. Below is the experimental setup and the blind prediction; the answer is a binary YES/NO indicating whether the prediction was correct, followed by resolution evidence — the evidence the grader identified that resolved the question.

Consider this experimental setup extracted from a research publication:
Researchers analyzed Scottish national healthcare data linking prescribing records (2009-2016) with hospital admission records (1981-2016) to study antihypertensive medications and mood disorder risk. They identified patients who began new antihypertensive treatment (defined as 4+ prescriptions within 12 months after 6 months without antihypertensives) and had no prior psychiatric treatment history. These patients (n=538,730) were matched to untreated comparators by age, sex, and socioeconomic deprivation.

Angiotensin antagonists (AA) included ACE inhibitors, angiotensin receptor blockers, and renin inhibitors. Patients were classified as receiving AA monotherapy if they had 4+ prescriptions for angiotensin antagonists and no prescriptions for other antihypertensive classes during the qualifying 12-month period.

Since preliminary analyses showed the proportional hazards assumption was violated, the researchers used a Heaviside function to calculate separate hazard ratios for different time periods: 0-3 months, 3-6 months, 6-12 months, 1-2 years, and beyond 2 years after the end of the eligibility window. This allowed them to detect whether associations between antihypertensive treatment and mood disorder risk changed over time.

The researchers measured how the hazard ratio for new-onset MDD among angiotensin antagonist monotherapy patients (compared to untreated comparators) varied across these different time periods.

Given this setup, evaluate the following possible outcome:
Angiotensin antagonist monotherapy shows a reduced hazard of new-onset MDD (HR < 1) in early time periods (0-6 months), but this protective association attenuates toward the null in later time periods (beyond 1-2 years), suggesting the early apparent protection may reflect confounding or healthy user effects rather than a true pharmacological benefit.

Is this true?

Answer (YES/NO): NO